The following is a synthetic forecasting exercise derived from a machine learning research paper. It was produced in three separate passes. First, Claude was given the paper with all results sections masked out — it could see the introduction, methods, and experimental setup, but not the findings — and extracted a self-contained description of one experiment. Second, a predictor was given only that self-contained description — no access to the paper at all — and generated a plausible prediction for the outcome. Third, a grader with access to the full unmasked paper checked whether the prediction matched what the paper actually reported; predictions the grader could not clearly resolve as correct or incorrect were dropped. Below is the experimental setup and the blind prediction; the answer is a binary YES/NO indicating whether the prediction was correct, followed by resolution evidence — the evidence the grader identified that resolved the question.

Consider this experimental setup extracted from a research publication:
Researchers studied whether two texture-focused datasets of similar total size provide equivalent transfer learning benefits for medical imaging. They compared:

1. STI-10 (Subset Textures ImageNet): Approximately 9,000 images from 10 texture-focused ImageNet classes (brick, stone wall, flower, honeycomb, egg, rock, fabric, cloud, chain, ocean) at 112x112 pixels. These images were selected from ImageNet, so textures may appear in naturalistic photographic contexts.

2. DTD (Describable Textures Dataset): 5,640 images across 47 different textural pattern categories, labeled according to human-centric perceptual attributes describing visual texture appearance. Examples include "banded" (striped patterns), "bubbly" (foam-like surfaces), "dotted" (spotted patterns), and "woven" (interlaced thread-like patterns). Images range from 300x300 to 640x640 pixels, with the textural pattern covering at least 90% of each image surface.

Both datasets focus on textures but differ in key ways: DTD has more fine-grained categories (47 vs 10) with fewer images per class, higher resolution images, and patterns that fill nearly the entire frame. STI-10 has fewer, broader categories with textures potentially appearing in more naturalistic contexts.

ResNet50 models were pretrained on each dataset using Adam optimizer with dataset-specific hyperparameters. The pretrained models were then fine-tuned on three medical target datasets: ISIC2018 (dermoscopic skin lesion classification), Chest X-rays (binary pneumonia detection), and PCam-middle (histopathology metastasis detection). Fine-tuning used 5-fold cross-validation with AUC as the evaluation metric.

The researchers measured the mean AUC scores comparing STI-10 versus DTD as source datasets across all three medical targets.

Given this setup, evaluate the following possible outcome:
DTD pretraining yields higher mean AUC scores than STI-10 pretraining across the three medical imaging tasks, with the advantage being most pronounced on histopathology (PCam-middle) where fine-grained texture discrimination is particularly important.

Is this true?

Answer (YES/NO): NO